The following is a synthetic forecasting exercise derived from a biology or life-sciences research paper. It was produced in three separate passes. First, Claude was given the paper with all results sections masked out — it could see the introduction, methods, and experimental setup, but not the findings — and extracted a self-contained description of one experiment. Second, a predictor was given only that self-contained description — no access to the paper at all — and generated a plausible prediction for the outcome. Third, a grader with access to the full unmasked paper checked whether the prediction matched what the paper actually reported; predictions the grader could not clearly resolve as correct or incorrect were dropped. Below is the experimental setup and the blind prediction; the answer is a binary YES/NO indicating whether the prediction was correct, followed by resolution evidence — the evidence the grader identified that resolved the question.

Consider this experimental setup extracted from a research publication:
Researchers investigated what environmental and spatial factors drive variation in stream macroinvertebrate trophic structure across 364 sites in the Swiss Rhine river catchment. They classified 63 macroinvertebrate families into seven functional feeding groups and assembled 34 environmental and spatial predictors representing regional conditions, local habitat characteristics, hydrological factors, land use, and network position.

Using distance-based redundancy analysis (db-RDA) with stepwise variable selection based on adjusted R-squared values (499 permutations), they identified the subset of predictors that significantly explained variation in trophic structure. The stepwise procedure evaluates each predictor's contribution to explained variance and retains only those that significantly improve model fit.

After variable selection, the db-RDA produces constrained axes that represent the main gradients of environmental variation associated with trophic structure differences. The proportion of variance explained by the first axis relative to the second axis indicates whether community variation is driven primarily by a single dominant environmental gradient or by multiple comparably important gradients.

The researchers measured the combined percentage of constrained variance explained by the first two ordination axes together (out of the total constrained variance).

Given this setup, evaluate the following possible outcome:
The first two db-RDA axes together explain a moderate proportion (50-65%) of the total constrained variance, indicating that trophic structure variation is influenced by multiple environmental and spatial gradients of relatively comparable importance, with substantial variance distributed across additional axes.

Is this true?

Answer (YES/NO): NO